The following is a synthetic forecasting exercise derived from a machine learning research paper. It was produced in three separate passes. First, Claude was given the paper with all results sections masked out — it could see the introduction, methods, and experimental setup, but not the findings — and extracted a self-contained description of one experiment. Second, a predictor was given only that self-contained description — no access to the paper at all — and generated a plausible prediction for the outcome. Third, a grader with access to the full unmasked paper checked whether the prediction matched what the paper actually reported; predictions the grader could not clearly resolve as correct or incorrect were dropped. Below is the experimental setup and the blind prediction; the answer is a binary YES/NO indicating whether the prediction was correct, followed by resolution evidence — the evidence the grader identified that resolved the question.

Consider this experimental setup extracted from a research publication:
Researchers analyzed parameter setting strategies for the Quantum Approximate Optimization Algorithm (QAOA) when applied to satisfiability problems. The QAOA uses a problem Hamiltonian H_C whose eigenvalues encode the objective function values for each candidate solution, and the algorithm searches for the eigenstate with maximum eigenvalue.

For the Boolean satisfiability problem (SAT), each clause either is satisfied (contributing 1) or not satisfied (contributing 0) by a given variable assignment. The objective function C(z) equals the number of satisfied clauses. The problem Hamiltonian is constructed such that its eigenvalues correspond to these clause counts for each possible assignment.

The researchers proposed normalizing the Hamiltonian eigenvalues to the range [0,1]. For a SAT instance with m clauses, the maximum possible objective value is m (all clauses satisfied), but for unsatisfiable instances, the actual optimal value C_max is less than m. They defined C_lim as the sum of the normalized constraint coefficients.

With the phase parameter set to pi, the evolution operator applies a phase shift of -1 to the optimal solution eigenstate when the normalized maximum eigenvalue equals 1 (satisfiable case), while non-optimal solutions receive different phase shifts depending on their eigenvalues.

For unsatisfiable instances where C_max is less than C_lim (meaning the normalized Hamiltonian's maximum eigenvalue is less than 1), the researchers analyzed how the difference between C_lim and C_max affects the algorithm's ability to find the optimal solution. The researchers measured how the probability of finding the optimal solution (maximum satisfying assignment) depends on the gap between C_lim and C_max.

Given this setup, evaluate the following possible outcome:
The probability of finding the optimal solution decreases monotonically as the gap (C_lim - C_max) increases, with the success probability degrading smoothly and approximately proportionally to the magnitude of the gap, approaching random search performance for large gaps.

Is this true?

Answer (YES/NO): NO